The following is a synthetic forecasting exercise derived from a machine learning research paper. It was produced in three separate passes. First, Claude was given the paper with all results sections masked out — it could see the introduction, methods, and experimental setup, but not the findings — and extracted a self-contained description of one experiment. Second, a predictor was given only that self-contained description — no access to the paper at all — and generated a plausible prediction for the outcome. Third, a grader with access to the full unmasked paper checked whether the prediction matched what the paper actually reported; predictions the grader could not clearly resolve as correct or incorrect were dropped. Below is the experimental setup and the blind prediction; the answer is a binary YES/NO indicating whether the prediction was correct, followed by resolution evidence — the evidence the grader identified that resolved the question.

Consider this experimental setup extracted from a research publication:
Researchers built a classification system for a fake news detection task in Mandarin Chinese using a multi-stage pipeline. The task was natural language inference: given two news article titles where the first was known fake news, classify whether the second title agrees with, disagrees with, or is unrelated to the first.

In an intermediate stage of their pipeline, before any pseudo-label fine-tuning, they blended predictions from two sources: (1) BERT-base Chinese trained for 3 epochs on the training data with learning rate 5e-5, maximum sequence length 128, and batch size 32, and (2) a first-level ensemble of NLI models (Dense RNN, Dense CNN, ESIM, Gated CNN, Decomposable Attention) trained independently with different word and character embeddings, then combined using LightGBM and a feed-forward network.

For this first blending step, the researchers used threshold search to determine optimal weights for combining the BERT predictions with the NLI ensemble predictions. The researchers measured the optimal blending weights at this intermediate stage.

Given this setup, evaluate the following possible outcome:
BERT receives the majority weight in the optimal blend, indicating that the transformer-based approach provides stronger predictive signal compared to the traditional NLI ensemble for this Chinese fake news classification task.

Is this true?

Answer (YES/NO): NO